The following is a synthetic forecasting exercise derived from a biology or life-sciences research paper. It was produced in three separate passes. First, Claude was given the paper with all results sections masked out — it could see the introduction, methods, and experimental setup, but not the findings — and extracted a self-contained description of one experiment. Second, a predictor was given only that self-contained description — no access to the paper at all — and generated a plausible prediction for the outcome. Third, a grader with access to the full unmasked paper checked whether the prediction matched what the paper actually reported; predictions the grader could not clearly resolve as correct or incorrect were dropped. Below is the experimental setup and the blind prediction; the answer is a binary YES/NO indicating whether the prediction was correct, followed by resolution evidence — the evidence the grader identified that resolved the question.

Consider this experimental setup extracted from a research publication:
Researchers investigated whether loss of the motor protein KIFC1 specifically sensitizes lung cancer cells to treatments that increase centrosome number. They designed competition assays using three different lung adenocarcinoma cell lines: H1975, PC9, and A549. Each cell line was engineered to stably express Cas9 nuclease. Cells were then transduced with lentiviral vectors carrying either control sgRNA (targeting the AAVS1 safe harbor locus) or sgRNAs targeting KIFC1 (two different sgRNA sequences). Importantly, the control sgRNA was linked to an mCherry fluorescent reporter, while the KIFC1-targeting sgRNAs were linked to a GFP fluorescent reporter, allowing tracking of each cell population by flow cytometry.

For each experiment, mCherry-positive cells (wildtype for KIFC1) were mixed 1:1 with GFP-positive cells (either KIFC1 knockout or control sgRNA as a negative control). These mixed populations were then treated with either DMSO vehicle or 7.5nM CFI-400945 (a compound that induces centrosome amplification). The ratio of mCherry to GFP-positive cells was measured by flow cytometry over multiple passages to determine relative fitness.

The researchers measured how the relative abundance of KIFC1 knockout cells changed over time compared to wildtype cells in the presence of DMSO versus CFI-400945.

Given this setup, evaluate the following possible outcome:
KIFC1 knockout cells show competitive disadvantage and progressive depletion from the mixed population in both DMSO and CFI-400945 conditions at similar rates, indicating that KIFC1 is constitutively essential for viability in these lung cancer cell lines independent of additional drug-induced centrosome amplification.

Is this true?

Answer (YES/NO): NO